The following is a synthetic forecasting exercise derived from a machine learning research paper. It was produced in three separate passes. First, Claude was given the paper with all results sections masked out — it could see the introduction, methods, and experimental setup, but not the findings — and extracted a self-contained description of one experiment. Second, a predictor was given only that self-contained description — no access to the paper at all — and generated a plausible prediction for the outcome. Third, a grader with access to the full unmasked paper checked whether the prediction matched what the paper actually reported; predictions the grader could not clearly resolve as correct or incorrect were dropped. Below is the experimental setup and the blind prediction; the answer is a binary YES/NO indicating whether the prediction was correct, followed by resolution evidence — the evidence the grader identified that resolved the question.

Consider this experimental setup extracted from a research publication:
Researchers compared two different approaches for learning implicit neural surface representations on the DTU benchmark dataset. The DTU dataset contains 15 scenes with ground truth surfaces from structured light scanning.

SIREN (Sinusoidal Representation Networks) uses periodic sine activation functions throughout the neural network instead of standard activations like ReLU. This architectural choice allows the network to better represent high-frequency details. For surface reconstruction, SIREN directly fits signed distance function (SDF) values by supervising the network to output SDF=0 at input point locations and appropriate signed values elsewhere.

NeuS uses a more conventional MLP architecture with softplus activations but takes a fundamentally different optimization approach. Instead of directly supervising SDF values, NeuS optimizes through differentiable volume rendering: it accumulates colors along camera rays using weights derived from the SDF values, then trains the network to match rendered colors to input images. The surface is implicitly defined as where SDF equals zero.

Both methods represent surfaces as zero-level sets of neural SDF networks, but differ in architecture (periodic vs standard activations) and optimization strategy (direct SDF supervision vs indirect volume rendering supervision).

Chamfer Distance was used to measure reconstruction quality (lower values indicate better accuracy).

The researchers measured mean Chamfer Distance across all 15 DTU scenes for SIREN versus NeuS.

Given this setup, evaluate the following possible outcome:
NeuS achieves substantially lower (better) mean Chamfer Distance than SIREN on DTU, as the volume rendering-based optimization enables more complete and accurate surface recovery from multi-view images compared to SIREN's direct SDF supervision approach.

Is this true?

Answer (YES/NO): YES